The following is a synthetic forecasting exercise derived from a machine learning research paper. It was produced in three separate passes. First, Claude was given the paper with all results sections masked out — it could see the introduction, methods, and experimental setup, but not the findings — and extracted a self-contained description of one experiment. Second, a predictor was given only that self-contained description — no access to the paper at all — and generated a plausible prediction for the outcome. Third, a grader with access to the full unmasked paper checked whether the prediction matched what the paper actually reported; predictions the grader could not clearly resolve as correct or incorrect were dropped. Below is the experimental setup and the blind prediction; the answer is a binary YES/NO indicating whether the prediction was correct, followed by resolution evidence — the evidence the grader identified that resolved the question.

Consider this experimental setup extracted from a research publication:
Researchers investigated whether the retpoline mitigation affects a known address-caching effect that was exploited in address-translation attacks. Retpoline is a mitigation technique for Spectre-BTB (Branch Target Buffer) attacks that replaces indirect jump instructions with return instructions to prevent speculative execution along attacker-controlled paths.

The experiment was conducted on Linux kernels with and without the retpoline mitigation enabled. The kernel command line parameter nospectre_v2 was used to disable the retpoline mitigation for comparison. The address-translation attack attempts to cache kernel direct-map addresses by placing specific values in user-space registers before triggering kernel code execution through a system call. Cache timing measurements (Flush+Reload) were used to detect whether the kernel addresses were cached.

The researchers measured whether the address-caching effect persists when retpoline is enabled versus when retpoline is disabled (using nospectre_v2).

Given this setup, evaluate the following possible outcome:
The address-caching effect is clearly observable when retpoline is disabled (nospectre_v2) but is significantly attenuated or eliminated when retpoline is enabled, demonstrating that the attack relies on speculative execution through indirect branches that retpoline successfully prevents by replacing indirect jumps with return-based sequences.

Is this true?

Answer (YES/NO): YES